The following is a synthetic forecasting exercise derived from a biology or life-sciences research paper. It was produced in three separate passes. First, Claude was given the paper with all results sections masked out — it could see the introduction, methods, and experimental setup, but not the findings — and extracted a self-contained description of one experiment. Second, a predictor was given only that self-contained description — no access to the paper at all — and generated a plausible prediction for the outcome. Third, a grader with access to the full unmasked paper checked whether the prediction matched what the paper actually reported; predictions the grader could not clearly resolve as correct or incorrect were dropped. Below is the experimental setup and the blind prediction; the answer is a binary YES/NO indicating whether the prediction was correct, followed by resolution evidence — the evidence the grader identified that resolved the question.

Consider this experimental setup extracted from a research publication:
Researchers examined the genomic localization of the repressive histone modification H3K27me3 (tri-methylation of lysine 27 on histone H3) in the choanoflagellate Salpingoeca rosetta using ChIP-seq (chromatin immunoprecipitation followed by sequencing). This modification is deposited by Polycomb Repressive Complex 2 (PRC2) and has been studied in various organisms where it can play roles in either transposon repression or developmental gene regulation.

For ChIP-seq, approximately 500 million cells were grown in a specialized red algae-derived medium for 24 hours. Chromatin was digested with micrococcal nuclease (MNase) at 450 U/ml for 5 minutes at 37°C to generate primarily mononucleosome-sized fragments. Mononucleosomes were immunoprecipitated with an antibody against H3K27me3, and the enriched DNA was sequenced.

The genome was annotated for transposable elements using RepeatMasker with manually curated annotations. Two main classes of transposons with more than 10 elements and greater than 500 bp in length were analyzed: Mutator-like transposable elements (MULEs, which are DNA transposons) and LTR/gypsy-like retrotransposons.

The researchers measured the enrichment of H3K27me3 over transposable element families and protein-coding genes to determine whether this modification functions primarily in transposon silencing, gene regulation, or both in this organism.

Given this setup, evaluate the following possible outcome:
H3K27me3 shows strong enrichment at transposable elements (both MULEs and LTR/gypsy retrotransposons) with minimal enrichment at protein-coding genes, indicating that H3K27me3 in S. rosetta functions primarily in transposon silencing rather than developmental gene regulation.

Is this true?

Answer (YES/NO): NO